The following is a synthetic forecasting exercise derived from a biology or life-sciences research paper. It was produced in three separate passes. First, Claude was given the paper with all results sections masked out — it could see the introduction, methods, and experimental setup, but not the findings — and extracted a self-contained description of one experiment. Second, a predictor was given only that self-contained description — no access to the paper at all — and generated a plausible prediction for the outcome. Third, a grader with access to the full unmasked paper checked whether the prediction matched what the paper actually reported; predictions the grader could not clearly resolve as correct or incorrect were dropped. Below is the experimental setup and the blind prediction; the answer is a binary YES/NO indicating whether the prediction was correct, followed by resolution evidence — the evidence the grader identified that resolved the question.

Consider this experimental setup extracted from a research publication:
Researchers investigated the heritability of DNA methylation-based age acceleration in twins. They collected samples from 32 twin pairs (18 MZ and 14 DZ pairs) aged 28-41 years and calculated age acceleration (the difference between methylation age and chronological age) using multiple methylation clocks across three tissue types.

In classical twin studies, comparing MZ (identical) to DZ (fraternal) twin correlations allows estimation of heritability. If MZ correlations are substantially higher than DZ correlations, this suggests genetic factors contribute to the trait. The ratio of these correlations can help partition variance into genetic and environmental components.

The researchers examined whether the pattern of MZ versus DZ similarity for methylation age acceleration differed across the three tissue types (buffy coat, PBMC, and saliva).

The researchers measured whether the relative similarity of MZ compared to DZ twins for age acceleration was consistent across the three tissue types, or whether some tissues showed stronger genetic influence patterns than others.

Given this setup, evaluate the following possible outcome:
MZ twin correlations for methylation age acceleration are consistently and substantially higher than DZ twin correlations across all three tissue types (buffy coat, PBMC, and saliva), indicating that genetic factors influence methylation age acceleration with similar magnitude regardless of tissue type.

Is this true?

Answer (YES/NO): NO